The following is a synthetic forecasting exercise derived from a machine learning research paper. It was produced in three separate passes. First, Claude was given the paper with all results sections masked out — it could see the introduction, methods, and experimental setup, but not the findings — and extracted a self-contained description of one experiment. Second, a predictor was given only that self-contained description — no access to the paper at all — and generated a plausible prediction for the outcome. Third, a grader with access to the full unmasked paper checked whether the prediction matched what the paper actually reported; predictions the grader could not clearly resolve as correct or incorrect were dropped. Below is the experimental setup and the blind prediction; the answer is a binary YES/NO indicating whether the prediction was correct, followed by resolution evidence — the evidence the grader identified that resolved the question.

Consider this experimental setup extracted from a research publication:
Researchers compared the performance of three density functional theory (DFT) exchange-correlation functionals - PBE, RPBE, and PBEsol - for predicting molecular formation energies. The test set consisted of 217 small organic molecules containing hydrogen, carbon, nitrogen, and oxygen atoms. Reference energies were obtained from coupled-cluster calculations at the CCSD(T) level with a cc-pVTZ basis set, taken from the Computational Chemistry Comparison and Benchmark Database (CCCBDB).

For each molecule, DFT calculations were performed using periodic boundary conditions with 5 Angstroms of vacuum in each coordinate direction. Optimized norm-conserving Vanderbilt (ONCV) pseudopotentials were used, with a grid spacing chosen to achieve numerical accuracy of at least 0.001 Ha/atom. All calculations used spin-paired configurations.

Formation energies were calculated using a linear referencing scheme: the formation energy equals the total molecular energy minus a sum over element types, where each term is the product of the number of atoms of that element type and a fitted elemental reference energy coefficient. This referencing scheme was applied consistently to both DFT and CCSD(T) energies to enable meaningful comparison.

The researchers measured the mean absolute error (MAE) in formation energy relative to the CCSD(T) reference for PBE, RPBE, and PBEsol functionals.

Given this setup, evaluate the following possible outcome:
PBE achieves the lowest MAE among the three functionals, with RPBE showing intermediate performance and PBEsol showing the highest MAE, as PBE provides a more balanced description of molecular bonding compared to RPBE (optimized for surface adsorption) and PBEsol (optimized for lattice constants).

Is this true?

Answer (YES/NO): NO